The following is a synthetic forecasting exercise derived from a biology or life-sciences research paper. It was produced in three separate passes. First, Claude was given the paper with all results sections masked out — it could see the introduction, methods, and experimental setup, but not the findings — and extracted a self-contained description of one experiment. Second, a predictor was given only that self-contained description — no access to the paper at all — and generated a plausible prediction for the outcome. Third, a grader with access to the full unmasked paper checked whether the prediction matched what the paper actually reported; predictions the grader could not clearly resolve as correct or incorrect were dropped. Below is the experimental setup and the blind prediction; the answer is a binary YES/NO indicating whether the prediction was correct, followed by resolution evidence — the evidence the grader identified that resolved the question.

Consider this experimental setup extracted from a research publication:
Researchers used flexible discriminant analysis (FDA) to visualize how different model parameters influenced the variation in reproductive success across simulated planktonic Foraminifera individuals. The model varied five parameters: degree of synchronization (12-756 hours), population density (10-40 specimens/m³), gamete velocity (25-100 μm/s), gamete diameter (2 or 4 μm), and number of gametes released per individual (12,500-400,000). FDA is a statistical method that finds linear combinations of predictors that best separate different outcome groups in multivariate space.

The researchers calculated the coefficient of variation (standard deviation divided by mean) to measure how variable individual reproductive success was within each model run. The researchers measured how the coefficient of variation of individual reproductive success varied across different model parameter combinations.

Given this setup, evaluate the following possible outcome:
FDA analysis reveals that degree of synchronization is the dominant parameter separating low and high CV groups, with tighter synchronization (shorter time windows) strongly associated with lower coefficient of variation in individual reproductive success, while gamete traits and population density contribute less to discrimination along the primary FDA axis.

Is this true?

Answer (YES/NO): NO